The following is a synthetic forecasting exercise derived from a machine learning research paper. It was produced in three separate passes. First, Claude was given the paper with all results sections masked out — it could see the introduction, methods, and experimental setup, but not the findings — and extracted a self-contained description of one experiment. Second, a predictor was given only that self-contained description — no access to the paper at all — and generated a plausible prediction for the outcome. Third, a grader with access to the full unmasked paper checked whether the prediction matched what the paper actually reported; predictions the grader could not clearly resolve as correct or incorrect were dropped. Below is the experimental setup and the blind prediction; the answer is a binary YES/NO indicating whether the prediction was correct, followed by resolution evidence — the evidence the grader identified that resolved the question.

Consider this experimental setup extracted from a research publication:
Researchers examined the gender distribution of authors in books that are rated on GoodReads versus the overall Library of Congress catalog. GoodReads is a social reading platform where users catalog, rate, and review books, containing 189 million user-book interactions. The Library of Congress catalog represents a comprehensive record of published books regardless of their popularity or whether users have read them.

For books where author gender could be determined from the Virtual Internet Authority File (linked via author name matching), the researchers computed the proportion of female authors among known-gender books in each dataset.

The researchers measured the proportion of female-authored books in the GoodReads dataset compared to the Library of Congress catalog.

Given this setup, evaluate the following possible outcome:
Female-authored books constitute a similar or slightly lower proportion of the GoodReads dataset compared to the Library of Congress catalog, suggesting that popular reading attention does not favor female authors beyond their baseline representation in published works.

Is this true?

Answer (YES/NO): NO